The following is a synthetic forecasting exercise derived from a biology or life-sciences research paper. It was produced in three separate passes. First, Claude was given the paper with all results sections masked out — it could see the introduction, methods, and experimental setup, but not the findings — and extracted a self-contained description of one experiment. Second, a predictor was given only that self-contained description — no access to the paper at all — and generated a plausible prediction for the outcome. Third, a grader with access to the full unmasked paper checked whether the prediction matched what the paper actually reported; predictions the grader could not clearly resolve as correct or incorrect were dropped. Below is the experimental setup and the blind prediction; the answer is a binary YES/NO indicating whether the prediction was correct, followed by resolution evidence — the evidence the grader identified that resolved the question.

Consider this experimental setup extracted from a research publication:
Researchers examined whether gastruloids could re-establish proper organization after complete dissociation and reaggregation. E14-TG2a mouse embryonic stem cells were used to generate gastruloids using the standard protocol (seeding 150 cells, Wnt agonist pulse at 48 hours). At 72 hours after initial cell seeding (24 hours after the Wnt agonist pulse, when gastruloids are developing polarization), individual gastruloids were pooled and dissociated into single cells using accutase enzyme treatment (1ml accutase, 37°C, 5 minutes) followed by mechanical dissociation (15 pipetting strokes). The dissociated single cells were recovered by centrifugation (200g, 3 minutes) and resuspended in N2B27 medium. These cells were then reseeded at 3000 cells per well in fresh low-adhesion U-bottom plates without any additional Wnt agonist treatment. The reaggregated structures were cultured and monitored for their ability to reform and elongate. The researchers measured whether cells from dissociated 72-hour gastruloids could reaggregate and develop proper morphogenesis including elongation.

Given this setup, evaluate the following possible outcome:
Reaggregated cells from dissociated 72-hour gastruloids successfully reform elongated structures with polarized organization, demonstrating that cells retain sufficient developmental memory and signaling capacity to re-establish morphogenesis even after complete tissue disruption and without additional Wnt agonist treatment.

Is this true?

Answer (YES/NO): YES